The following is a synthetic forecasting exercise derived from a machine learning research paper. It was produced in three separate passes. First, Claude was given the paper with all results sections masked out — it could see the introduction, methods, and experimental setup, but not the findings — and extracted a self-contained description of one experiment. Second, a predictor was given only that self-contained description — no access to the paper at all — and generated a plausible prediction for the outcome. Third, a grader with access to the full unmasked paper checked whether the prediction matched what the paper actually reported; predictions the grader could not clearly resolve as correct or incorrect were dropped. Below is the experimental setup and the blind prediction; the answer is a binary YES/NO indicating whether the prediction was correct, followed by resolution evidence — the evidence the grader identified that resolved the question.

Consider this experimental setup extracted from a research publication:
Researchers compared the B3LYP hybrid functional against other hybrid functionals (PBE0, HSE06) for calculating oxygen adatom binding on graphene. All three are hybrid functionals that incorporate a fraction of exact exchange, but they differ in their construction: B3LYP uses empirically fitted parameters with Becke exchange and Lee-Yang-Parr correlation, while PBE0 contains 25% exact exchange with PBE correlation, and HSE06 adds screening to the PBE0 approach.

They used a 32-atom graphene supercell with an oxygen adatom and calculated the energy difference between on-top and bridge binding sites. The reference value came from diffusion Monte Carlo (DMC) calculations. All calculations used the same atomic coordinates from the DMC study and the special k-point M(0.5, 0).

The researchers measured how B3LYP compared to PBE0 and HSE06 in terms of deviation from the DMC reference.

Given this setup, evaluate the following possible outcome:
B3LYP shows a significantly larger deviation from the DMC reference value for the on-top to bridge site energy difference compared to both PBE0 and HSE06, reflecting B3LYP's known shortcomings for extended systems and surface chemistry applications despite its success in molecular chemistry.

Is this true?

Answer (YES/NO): YES